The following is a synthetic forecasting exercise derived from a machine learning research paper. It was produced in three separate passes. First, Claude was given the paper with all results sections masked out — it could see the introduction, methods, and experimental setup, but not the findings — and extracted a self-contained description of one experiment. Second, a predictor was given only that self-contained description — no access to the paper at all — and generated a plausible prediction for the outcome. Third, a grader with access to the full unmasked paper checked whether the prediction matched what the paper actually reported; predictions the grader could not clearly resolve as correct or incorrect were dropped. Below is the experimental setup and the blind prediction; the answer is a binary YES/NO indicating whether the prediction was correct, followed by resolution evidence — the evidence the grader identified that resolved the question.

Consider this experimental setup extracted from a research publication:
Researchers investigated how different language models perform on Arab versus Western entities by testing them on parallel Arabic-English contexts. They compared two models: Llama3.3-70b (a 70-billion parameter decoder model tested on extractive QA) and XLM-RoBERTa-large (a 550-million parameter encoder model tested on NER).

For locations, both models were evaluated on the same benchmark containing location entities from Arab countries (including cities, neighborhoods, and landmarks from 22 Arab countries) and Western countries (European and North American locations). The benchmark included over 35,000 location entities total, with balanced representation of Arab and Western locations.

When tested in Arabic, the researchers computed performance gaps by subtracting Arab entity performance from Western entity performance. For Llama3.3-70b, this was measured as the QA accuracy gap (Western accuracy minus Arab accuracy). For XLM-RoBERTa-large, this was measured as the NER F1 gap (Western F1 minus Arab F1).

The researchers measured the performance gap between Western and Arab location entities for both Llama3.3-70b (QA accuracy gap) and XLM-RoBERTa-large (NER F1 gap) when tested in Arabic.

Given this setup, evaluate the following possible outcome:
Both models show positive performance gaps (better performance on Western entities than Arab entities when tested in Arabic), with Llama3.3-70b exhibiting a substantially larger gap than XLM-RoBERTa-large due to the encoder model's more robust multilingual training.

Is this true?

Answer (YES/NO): NO